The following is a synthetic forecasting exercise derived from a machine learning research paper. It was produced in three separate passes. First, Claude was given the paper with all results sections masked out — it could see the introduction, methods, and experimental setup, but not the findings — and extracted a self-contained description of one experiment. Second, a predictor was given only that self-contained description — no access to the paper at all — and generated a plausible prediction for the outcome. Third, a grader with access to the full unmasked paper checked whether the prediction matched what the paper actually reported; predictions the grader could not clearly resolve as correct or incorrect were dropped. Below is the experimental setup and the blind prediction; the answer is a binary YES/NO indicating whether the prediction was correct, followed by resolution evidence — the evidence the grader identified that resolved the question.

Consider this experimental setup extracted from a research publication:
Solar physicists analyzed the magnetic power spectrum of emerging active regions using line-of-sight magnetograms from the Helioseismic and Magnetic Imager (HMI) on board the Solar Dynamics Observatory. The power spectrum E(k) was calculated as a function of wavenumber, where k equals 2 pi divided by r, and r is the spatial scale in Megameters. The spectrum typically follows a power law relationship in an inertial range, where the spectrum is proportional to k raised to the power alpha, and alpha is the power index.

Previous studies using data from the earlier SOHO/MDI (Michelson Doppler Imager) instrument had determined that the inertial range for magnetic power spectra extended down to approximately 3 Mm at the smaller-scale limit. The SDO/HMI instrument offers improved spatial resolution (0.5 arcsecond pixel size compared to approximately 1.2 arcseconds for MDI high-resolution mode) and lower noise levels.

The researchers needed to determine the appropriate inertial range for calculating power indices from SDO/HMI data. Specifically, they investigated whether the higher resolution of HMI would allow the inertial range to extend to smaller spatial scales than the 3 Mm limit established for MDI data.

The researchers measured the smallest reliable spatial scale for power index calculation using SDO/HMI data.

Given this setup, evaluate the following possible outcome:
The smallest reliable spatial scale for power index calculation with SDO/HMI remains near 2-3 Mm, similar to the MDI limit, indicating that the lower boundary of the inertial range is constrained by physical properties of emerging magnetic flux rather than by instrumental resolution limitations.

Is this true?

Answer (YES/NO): NO